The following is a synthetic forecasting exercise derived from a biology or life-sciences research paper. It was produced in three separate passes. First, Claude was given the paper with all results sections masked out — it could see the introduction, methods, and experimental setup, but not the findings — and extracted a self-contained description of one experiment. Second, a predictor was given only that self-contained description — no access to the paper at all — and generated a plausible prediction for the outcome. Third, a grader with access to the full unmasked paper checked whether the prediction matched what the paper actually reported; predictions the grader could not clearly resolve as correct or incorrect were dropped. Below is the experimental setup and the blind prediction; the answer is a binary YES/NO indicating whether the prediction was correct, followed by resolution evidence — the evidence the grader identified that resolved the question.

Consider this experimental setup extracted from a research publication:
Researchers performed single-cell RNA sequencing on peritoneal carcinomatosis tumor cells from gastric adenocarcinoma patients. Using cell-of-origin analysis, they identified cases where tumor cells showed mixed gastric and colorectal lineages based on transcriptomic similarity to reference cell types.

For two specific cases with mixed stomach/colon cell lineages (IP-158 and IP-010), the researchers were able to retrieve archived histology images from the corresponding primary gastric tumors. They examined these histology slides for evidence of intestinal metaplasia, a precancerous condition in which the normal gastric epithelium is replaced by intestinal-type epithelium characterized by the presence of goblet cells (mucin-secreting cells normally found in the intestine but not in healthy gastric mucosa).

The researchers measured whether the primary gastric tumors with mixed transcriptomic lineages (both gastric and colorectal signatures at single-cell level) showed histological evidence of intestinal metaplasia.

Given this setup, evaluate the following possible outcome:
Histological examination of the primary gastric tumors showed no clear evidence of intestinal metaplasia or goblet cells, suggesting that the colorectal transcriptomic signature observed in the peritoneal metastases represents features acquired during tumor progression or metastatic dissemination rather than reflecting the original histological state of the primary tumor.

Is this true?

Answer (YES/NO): NO